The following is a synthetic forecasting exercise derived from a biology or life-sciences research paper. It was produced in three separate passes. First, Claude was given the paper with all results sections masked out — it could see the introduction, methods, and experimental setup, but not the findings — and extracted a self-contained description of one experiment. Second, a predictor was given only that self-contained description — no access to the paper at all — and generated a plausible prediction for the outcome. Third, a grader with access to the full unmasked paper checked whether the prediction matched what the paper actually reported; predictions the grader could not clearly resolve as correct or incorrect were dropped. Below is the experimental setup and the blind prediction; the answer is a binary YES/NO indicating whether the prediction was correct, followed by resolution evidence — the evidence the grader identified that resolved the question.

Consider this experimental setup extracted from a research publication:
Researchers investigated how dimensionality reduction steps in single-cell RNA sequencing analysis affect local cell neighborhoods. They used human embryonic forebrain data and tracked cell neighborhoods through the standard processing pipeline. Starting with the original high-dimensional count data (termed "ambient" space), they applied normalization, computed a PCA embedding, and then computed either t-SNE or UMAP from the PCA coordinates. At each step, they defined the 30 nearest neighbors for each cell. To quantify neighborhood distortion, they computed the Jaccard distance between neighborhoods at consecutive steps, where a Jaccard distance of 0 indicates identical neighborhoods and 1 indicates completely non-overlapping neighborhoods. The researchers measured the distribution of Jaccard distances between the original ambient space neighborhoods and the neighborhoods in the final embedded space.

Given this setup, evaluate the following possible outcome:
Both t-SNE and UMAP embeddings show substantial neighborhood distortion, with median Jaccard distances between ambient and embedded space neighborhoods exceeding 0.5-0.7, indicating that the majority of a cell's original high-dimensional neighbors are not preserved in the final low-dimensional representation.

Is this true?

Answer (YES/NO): YES